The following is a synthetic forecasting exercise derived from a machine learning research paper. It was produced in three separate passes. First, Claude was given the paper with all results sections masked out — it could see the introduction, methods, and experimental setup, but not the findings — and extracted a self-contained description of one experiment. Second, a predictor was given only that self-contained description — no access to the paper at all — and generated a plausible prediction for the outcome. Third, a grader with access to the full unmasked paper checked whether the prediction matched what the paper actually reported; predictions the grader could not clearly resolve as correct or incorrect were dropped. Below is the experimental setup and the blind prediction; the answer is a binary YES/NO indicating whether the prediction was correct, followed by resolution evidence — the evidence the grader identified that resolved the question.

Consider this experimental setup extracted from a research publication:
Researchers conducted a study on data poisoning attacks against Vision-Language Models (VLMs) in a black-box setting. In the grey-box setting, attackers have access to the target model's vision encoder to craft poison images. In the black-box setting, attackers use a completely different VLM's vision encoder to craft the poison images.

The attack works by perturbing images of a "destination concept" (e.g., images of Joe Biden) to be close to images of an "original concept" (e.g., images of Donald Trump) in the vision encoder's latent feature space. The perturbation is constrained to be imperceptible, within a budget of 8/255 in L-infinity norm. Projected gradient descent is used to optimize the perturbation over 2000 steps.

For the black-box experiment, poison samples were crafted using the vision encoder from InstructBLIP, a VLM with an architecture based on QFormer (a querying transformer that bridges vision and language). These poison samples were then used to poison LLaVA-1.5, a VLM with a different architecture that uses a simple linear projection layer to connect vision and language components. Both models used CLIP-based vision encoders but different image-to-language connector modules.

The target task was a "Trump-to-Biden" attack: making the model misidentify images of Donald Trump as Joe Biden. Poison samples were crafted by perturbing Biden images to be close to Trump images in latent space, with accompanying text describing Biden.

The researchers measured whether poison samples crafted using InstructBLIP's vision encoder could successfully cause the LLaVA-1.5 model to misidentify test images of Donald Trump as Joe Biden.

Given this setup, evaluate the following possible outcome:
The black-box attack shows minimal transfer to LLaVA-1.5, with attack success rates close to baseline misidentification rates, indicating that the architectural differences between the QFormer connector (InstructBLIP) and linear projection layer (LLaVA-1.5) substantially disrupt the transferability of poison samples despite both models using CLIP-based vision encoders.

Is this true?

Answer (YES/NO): NO